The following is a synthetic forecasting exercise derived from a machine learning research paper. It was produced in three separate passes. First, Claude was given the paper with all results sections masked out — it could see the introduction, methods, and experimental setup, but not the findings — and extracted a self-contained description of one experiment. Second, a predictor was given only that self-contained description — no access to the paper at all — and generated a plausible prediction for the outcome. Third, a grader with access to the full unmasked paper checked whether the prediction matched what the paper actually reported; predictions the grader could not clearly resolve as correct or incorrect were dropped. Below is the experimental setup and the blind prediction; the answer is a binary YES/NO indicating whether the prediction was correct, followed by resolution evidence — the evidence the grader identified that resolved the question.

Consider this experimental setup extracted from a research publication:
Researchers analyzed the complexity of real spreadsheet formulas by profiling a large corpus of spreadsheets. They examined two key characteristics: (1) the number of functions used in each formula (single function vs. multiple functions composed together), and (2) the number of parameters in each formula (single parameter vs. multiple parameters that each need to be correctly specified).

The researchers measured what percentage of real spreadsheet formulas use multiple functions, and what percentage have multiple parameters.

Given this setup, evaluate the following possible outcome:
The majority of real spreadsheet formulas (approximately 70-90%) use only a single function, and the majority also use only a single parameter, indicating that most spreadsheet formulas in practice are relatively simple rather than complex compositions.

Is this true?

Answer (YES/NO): NO